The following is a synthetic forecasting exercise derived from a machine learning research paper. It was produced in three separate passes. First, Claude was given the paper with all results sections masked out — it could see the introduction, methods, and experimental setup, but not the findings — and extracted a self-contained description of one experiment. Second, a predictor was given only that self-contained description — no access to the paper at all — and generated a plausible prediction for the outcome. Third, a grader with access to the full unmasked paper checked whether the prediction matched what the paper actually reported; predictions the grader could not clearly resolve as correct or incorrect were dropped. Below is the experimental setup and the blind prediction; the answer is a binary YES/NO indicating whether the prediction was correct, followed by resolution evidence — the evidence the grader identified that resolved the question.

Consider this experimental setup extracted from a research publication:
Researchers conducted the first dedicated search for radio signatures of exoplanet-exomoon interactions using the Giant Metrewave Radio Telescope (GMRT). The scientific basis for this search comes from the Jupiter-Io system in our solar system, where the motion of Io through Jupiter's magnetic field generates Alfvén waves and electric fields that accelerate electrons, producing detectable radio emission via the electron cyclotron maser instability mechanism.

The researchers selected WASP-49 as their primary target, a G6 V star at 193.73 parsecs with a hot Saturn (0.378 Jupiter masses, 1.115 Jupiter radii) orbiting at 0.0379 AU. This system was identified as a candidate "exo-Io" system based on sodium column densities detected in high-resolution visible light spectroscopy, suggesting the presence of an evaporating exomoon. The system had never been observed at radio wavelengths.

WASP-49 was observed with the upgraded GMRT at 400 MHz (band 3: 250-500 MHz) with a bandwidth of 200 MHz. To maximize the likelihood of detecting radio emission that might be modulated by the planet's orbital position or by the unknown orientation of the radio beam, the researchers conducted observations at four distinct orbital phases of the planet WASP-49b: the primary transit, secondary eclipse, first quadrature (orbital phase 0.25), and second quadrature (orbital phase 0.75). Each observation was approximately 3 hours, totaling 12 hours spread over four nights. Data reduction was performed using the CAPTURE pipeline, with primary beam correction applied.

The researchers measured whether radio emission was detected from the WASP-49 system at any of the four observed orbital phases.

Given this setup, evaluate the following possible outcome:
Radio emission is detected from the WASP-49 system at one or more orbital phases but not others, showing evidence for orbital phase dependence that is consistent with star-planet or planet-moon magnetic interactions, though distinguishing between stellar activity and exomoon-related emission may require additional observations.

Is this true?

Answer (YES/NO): NO